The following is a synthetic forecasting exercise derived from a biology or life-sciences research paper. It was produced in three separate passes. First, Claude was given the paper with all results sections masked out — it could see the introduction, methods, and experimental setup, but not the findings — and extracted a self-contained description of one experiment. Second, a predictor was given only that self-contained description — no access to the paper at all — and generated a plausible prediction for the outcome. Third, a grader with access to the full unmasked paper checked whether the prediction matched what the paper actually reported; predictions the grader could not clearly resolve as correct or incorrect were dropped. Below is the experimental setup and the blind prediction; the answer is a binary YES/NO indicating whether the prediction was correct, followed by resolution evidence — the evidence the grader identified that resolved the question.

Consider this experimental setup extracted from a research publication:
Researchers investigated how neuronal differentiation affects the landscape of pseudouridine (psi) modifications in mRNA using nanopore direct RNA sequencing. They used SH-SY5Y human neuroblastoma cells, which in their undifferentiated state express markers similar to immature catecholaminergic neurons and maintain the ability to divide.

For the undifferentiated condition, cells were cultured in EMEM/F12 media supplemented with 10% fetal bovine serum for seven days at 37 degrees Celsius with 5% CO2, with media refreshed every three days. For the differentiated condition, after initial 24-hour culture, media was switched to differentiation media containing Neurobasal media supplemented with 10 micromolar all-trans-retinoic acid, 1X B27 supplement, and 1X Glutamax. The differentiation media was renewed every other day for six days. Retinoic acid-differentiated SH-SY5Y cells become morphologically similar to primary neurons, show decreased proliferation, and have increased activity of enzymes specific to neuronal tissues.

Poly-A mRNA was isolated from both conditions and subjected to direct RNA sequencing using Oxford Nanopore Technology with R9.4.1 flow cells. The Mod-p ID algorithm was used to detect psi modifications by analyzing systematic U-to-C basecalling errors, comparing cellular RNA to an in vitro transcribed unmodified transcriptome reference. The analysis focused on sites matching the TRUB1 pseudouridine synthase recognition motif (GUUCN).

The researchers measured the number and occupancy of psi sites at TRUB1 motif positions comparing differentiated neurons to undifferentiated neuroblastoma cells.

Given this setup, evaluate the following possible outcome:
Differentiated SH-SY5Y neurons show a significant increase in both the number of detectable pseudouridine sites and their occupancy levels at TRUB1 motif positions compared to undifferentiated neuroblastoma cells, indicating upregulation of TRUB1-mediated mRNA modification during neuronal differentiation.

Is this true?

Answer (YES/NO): NO